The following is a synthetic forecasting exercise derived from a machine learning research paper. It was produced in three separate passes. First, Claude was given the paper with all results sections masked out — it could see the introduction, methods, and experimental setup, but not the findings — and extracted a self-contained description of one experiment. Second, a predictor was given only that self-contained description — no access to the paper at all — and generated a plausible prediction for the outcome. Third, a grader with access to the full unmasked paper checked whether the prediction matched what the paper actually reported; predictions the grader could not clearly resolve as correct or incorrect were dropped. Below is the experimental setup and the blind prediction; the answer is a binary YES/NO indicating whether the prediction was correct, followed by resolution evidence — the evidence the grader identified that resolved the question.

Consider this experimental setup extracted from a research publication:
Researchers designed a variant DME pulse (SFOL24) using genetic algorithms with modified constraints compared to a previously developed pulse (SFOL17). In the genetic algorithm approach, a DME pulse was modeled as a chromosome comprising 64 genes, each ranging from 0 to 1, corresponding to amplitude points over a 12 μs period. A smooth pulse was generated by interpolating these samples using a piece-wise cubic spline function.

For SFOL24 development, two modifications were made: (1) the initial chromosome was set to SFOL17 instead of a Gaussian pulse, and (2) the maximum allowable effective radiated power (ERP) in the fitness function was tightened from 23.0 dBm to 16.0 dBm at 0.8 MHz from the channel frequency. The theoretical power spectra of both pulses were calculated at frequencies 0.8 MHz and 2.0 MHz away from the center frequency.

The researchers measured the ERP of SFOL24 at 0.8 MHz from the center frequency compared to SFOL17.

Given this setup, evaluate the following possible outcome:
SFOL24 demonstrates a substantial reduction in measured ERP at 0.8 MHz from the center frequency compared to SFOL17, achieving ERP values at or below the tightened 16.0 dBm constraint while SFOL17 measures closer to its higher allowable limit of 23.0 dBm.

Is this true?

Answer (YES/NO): YES